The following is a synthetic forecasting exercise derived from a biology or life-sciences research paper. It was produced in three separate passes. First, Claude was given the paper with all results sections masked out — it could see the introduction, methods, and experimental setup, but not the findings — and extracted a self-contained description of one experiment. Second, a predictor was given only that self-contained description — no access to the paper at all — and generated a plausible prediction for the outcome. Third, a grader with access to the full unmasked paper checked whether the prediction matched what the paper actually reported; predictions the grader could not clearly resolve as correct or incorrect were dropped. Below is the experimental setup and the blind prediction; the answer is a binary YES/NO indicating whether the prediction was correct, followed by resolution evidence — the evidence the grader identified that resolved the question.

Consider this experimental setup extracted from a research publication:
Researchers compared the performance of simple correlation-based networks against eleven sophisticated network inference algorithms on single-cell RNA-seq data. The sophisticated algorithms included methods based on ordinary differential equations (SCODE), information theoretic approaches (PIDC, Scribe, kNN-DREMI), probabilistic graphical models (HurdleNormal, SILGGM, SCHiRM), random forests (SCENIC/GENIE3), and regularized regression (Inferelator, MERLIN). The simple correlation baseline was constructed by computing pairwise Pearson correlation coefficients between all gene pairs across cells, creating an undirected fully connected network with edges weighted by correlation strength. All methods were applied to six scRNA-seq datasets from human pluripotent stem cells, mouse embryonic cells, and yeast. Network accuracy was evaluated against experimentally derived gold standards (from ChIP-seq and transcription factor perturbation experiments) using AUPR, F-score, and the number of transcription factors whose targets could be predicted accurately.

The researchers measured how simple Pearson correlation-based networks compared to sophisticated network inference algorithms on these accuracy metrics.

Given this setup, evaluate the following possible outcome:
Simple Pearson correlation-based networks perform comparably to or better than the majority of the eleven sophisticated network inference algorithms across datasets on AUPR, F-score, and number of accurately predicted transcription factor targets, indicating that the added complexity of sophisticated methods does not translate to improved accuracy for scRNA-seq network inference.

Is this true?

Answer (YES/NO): YES